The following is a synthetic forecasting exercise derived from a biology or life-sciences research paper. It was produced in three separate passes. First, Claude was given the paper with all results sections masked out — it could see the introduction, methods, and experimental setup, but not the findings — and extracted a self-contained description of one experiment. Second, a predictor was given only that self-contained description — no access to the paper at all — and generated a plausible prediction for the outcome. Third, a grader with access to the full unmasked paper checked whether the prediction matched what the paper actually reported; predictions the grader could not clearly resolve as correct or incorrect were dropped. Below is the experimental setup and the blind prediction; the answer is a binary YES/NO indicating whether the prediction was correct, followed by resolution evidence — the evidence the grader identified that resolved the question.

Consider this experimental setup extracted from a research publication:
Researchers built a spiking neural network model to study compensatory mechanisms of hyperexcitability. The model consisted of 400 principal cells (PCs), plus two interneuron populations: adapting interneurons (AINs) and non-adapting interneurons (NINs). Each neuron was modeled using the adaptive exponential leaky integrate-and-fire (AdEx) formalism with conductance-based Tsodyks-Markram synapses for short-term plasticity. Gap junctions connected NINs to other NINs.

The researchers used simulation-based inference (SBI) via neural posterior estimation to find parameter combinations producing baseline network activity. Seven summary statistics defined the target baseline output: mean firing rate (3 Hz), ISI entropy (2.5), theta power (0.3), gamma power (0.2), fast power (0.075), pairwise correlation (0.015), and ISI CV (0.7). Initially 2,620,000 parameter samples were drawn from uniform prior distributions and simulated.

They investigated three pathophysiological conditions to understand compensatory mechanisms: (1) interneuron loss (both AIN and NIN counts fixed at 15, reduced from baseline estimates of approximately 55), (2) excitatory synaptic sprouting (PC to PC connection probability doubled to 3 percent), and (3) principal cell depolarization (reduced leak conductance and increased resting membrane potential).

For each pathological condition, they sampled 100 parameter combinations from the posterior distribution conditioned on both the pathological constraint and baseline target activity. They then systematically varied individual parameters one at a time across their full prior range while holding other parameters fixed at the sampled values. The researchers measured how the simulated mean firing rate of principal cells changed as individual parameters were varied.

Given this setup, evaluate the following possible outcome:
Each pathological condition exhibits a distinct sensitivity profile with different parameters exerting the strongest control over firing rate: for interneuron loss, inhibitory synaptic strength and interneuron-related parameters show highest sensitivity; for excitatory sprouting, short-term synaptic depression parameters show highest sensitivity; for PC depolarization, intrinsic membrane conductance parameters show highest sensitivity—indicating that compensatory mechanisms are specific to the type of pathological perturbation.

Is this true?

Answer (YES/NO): NO